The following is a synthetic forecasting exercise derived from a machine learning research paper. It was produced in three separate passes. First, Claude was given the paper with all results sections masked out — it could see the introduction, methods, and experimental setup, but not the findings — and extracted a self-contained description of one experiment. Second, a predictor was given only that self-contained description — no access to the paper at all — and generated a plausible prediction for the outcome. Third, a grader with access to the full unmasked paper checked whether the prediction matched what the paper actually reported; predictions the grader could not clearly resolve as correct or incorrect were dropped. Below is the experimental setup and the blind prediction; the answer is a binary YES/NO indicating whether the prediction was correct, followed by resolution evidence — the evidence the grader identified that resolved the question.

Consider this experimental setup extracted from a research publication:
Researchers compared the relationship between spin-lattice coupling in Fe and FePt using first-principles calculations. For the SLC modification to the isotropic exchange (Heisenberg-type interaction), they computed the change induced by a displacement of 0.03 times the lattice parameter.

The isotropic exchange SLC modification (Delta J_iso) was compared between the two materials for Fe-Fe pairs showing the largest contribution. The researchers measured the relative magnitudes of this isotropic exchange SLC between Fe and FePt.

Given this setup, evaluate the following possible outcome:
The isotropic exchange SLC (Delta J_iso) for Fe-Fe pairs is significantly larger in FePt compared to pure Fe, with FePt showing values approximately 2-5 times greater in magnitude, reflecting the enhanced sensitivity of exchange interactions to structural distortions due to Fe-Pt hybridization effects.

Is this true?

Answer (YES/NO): NO